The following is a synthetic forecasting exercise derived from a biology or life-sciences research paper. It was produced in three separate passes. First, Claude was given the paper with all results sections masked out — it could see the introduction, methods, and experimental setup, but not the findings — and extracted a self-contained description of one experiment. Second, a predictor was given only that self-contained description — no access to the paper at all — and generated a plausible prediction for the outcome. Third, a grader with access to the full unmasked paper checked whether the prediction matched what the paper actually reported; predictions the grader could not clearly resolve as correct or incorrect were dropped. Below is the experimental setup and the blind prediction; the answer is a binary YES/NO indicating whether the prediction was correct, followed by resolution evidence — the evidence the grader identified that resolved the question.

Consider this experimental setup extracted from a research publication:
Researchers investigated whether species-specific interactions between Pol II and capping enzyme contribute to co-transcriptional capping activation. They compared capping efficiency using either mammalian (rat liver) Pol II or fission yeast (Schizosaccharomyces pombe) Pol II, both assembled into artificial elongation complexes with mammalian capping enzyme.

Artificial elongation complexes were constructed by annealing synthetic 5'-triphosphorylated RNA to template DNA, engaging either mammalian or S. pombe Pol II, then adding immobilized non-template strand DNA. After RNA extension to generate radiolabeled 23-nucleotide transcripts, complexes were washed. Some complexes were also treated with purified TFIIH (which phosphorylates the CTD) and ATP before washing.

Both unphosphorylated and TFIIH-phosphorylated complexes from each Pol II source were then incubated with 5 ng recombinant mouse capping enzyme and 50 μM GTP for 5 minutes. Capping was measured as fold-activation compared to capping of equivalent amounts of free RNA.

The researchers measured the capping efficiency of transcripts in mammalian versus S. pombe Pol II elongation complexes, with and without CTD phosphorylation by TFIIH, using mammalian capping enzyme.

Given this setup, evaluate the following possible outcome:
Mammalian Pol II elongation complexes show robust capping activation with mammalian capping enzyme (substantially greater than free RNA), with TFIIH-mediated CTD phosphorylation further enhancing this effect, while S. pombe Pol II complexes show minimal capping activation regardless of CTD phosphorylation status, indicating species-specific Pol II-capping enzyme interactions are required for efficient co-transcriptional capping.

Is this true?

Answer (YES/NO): NO